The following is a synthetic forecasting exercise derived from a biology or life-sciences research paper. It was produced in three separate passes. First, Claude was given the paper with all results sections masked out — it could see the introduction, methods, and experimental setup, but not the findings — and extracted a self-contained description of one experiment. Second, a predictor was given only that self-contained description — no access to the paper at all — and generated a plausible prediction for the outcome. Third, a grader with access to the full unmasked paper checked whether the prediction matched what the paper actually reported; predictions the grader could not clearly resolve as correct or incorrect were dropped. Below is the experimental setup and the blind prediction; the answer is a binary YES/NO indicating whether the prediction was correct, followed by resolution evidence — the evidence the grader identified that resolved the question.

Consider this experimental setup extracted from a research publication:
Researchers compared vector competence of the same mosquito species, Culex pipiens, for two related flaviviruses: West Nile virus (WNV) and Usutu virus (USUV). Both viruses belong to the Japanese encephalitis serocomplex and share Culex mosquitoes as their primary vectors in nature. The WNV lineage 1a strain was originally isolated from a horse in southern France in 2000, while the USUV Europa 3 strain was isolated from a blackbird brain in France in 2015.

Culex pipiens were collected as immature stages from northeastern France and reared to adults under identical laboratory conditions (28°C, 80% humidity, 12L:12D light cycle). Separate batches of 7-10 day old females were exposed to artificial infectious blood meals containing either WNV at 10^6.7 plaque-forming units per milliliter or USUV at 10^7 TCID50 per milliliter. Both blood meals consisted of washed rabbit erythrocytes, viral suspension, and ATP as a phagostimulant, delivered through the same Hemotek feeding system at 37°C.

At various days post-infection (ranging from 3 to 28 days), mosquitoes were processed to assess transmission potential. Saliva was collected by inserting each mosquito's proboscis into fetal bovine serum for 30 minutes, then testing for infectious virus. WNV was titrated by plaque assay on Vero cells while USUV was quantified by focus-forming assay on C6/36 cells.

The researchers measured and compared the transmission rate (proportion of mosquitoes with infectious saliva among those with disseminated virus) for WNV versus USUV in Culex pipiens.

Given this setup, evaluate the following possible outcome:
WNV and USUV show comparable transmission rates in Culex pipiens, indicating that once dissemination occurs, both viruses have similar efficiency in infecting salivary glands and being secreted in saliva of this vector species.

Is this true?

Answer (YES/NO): NO